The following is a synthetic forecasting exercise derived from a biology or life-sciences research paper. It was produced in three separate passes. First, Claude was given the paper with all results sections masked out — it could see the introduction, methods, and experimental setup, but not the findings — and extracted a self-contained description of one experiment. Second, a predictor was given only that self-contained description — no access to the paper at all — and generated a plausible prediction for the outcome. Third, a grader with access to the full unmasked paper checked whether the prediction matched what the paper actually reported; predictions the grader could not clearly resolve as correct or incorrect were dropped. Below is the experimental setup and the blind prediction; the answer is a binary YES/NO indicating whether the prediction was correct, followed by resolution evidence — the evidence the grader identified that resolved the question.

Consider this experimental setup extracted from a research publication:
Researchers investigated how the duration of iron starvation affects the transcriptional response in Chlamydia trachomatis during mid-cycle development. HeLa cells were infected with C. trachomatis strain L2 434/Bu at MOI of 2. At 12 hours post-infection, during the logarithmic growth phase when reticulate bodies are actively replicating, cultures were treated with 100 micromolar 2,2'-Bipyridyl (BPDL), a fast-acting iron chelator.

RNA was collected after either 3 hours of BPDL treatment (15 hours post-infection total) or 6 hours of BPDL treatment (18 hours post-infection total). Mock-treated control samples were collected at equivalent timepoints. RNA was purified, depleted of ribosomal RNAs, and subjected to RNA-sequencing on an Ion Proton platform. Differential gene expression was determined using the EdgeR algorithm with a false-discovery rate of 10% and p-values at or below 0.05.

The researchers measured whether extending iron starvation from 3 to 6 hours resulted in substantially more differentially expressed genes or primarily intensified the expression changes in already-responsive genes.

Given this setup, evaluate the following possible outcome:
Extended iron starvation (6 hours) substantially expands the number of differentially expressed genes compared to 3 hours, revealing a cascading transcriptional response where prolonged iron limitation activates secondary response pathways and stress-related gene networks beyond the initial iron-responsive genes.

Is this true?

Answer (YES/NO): NO